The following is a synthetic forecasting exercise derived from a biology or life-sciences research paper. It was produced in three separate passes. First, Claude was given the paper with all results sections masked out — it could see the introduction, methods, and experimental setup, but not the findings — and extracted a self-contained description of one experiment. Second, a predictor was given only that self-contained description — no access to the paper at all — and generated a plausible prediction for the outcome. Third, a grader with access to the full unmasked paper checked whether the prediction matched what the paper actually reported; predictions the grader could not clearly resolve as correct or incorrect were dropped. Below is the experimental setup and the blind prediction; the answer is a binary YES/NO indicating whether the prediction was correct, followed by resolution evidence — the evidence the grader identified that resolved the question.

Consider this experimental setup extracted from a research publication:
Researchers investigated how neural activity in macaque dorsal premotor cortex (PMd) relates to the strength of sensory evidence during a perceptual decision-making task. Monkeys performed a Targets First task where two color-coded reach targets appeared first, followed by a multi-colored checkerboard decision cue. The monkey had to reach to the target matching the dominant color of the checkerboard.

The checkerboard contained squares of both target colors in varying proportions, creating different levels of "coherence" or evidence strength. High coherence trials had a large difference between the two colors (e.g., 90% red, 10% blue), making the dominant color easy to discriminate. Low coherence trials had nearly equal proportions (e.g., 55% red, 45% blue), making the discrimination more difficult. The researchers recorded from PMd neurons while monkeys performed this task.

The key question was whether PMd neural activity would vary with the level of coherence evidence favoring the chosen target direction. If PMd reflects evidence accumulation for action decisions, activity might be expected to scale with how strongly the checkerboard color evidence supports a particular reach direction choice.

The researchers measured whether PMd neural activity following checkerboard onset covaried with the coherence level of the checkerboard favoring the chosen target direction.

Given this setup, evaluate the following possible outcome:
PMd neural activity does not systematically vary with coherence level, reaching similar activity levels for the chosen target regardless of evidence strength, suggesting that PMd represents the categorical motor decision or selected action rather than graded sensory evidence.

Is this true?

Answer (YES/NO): NO